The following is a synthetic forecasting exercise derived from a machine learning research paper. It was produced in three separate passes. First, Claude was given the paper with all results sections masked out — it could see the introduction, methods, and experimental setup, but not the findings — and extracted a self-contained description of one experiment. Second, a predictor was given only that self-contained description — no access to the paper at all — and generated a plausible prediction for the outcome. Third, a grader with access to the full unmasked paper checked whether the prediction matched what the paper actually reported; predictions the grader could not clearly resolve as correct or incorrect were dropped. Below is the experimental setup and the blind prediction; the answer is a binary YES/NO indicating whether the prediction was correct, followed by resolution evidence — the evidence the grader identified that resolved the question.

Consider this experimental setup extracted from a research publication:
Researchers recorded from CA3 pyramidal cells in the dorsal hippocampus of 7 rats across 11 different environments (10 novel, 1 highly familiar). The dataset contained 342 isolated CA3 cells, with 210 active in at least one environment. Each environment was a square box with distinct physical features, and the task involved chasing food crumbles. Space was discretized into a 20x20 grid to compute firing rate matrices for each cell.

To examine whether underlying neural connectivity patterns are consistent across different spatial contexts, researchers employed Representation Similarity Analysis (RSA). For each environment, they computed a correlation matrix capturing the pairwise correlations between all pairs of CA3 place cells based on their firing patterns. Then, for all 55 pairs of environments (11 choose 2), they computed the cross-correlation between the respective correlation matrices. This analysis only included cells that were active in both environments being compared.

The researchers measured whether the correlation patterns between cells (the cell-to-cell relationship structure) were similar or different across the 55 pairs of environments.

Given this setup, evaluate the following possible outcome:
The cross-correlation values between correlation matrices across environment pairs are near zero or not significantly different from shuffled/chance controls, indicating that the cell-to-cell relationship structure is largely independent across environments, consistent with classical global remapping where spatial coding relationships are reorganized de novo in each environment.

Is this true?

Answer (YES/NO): NO